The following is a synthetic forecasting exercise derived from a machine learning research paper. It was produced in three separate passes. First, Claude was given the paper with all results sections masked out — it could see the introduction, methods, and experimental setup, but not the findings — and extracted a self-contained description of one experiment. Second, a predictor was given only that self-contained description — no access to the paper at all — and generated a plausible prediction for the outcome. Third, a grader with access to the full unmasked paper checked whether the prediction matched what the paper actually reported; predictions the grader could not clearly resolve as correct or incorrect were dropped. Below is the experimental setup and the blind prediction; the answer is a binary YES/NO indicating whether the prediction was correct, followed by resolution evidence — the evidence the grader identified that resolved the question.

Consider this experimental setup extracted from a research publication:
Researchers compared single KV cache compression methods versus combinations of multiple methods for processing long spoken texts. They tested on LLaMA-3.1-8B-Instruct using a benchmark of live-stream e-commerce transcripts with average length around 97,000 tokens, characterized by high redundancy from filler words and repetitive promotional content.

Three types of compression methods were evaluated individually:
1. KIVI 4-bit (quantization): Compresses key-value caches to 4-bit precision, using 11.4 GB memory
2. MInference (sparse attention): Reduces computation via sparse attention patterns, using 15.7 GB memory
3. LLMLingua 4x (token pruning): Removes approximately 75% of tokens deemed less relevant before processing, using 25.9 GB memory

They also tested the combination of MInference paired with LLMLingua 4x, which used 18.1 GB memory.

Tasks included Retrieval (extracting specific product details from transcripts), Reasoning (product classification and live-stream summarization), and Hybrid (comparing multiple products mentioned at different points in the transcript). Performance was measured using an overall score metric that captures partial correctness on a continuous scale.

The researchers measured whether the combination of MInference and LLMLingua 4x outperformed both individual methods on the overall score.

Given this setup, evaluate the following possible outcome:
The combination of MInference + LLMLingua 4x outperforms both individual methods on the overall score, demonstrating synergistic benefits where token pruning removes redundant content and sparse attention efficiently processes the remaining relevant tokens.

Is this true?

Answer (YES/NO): YES